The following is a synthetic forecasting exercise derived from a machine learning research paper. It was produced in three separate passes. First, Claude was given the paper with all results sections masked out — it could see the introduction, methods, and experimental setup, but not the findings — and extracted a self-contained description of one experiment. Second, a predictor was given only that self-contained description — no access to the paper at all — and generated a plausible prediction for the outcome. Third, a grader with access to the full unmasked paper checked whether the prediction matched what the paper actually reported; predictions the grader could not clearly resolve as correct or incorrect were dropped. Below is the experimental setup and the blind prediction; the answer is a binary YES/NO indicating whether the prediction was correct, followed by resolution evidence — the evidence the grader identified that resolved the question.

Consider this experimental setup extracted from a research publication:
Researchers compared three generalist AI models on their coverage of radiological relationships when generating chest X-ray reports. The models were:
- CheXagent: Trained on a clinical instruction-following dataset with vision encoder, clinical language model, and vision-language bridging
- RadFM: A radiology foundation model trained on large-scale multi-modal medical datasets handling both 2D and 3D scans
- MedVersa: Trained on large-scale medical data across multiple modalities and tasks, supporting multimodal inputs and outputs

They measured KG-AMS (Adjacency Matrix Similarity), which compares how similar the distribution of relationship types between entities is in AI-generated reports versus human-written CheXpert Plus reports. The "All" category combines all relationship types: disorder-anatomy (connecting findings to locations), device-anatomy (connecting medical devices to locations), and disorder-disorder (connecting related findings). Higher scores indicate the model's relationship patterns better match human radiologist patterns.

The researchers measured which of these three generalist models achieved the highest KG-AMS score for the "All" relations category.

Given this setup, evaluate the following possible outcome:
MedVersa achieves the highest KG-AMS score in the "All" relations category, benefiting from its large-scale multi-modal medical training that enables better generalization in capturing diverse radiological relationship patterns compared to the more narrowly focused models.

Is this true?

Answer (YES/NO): YES